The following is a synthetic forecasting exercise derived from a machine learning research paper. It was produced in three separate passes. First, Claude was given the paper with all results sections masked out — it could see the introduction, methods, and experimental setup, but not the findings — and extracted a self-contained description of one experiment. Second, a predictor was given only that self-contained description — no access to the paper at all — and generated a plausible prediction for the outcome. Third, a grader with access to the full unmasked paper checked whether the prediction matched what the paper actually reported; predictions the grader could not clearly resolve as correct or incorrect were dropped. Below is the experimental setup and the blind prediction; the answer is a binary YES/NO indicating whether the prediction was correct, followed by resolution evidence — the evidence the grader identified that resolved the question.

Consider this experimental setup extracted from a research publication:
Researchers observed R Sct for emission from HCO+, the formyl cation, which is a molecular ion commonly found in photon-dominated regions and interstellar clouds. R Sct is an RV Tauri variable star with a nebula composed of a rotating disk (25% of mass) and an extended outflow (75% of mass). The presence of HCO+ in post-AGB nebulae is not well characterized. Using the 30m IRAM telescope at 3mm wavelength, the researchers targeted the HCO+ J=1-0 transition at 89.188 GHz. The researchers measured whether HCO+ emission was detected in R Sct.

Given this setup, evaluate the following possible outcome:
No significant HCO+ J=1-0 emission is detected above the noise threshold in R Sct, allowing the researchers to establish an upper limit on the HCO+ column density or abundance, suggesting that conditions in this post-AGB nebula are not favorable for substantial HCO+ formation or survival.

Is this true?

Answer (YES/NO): NO